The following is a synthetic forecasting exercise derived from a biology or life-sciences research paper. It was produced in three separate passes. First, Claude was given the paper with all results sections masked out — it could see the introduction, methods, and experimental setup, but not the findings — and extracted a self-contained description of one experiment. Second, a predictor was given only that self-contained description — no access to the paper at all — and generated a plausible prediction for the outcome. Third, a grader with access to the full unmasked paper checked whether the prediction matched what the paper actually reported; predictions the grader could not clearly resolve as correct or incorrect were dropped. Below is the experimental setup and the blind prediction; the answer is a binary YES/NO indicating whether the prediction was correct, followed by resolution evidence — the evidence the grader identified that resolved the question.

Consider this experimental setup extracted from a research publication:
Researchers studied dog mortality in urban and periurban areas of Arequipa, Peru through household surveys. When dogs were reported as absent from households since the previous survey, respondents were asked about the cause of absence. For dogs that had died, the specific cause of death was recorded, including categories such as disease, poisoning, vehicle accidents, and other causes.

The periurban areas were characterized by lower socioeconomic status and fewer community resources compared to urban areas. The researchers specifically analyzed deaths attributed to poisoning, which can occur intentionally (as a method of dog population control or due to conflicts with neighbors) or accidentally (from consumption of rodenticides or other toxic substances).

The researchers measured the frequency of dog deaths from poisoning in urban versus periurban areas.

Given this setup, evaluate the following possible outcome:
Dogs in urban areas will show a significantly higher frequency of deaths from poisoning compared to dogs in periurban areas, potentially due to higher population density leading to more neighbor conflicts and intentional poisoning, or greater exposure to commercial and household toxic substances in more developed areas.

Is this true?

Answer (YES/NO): NO